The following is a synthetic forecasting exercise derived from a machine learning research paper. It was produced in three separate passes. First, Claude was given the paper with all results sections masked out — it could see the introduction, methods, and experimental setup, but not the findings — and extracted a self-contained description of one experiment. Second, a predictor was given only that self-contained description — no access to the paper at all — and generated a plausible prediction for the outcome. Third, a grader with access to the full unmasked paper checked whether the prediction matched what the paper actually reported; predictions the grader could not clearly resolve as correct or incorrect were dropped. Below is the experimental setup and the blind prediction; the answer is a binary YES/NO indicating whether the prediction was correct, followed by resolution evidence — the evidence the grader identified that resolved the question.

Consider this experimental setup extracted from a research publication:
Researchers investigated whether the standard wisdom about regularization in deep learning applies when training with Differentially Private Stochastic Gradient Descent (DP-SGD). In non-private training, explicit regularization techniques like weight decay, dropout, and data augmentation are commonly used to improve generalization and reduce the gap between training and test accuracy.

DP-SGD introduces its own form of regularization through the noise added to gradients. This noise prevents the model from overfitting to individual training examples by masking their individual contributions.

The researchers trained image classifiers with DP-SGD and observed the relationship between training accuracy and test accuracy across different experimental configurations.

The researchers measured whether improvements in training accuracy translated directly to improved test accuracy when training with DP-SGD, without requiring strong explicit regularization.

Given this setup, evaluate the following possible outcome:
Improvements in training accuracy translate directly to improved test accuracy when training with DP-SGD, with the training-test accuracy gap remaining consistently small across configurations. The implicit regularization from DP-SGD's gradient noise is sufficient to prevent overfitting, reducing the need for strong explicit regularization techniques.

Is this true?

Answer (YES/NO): YES